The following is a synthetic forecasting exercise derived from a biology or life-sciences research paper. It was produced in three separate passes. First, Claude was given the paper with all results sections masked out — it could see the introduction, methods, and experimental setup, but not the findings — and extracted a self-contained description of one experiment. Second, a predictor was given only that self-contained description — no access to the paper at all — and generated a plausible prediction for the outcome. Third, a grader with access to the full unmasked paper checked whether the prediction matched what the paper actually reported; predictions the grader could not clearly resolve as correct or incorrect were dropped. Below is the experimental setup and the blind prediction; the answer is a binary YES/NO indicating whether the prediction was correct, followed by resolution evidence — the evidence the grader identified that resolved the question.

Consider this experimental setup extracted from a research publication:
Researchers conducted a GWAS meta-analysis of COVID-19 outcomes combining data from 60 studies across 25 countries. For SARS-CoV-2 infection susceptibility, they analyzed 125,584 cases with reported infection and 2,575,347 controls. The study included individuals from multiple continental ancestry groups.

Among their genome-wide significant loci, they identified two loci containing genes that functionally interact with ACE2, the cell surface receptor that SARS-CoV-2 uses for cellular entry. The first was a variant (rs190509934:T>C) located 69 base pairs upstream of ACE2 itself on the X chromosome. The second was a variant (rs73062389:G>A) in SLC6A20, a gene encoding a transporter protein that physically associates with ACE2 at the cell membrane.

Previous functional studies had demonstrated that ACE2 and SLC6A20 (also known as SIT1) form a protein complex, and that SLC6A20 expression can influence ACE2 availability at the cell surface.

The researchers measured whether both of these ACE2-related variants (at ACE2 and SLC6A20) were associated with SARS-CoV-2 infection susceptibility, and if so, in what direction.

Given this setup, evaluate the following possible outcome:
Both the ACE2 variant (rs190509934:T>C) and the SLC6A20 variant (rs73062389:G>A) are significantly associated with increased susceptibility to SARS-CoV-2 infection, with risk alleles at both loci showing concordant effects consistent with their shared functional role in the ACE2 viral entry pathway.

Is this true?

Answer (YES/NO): NO